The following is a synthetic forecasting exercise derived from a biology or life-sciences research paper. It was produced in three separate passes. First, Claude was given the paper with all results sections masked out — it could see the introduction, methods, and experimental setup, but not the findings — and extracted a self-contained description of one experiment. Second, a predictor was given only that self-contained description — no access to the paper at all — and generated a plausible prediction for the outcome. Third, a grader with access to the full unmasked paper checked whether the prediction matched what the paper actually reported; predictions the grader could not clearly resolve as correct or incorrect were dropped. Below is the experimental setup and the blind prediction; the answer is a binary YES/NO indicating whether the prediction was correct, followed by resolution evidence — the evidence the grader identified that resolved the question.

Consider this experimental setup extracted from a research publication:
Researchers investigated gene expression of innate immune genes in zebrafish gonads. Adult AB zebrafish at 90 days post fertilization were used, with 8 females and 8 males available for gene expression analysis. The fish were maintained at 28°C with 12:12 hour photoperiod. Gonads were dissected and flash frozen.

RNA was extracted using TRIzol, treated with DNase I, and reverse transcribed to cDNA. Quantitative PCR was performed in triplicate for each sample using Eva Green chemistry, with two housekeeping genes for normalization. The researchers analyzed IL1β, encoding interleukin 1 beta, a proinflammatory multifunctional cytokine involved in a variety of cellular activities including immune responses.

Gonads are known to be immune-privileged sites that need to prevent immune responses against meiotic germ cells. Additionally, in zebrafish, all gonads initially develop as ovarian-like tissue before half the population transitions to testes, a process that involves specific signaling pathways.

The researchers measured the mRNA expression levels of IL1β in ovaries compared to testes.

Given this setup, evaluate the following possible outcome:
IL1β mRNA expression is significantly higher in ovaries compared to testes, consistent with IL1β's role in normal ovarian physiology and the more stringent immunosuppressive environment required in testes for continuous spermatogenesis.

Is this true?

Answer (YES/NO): NO